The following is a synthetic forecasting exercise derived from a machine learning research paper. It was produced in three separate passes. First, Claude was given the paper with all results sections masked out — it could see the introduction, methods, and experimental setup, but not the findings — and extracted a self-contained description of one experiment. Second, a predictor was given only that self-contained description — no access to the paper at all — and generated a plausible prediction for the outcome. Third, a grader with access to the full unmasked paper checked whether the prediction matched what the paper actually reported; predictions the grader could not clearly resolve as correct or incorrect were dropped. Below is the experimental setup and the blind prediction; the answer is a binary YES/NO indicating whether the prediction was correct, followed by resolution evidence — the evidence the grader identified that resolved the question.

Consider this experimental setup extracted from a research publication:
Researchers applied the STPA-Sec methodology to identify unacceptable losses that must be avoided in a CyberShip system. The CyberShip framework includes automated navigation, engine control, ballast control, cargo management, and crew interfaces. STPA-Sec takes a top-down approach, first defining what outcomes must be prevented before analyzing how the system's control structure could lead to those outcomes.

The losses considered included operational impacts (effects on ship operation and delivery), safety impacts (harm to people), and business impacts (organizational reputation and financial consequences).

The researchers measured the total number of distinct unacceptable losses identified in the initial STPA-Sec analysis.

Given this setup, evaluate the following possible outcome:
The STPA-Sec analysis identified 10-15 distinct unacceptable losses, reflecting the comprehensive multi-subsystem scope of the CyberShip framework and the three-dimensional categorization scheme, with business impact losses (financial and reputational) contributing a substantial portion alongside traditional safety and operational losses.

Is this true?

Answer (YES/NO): NO